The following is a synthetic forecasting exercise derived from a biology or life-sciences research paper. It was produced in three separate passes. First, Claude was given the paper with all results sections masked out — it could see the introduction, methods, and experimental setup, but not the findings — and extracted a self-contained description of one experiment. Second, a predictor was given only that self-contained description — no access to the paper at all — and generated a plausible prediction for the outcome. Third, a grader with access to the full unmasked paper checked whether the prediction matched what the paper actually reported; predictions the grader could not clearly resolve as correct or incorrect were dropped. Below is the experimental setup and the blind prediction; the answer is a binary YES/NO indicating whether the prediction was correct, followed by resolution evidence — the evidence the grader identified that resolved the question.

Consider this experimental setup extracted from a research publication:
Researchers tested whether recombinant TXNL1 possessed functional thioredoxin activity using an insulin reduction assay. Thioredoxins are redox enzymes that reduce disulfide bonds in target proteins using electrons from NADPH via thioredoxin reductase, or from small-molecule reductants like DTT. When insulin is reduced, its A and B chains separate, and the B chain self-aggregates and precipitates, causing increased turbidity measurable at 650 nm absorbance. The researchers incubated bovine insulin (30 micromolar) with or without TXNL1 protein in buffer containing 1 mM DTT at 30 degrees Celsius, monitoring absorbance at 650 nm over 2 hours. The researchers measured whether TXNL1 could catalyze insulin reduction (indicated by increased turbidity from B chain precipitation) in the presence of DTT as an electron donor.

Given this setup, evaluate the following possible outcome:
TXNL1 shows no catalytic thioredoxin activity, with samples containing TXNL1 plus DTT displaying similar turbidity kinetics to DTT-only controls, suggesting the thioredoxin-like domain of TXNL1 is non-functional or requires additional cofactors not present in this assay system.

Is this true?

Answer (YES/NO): NO